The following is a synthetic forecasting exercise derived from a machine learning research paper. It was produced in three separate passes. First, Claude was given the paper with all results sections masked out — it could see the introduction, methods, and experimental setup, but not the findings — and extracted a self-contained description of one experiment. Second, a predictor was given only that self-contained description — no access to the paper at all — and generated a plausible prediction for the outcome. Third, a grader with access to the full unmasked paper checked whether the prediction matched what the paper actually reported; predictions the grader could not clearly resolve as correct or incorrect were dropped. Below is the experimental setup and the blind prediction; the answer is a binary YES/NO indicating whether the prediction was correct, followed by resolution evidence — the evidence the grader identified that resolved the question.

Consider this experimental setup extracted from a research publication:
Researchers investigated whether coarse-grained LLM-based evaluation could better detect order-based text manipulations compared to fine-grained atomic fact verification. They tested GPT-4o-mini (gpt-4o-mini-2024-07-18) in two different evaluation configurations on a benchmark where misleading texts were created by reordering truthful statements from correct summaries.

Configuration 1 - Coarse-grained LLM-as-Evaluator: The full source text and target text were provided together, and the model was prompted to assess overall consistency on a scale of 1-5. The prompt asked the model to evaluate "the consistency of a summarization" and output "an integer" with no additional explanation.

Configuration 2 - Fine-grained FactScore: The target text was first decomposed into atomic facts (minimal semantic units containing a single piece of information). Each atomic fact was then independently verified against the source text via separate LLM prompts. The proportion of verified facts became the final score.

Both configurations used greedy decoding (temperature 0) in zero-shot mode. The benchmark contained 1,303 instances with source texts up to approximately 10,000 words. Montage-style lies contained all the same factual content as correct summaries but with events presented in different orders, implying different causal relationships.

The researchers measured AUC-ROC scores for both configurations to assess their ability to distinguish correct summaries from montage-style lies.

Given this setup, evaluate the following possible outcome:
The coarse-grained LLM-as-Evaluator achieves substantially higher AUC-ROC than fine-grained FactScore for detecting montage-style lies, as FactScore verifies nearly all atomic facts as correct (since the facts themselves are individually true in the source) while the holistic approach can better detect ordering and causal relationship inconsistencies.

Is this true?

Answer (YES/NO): YES